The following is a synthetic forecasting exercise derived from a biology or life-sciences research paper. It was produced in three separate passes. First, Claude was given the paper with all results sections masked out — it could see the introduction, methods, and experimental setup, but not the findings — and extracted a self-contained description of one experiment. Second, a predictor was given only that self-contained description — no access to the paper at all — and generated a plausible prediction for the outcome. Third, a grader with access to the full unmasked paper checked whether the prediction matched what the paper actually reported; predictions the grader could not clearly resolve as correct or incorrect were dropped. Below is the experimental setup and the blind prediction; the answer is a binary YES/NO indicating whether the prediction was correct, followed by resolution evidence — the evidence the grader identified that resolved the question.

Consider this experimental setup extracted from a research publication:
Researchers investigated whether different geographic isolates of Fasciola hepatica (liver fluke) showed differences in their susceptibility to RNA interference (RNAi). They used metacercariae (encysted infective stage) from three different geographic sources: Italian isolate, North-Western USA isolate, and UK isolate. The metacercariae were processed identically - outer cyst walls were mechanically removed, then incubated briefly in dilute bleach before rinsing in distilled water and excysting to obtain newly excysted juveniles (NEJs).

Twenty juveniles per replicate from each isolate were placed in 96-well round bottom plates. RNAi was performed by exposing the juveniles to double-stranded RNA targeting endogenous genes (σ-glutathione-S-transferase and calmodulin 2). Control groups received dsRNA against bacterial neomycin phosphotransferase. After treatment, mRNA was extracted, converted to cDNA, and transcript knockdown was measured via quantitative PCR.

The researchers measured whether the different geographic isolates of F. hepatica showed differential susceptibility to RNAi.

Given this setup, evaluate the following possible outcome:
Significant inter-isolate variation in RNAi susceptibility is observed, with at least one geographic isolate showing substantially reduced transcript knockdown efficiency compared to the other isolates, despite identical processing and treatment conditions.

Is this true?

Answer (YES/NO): NO